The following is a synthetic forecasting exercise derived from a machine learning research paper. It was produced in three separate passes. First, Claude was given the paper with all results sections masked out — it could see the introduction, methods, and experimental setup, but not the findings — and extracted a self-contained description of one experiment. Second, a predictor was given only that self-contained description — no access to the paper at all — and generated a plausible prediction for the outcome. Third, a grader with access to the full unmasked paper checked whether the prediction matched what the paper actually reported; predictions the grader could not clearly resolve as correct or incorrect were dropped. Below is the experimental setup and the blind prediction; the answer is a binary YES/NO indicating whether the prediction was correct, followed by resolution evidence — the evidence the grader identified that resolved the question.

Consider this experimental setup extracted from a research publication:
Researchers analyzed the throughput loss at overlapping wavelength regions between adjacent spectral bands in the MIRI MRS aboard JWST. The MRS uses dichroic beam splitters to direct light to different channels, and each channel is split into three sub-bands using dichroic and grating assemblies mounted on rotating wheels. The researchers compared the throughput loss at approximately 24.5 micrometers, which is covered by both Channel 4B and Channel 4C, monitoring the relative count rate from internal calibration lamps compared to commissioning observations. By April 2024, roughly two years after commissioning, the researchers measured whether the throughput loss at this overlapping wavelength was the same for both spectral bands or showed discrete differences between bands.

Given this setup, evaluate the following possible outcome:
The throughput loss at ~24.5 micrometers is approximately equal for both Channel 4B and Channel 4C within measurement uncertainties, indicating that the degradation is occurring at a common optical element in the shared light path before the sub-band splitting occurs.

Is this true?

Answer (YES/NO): NO